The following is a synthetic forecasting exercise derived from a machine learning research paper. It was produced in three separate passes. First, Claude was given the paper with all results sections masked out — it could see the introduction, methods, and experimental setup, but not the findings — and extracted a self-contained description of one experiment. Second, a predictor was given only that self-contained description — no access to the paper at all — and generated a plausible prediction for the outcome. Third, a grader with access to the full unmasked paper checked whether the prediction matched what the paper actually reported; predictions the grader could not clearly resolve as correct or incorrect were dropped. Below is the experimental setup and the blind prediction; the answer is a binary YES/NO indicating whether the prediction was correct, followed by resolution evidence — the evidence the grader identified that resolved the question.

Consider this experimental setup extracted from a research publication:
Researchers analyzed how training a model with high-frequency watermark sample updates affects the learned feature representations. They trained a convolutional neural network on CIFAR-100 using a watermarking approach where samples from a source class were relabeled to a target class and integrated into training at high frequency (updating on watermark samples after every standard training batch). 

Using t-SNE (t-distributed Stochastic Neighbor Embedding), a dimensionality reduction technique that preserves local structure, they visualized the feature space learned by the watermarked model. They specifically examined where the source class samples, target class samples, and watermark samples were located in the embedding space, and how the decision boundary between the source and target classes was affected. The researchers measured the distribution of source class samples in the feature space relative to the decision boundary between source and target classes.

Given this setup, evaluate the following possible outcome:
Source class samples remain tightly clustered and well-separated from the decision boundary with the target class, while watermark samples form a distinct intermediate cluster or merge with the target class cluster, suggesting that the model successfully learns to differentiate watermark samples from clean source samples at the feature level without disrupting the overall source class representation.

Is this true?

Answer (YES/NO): NO